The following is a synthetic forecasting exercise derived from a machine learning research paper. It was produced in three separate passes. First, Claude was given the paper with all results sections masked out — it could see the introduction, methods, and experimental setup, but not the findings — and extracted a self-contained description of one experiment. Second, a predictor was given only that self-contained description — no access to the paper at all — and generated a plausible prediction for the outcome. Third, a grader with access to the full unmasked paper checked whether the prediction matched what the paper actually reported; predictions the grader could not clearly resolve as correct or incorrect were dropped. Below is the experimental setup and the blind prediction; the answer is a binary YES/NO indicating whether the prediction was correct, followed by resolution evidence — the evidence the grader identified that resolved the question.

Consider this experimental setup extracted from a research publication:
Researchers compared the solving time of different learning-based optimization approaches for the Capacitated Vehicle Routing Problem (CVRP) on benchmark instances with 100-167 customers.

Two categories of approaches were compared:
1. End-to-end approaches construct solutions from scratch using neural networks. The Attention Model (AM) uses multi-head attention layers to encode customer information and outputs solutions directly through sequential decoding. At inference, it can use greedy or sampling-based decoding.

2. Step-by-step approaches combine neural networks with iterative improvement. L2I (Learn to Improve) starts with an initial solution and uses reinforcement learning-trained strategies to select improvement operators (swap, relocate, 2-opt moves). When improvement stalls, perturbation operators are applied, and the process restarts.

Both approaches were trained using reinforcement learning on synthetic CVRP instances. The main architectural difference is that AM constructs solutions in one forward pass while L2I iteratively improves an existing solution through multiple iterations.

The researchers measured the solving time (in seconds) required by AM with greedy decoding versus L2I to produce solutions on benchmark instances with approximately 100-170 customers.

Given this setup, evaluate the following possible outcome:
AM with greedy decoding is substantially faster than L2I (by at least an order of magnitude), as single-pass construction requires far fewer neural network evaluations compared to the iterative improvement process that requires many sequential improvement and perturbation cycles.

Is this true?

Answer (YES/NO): NO